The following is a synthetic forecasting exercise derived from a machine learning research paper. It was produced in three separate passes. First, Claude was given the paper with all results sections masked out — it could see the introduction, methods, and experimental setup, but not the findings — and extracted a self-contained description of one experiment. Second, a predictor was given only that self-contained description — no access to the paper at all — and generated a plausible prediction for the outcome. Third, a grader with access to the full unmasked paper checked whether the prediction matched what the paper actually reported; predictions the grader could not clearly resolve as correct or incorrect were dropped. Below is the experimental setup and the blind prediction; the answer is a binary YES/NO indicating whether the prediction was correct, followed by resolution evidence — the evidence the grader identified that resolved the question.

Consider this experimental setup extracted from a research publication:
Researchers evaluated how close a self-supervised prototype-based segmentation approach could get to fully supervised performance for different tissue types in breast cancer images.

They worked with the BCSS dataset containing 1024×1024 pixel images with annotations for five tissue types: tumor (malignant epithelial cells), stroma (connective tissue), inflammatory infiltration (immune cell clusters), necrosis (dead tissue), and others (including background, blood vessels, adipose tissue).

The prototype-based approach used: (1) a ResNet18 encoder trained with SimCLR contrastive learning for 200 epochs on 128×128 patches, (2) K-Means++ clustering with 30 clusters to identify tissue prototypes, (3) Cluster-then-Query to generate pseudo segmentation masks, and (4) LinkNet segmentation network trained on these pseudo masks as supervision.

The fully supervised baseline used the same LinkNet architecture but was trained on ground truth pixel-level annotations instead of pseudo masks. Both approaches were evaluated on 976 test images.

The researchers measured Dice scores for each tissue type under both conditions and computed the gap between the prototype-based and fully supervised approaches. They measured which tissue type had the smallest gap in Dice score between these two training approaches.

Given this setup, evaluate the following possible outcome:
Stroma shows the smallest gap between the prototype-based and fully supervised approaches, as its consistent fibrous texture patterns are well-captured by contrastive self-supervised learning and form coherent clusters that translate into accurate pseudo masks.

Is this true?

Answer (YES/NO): NO